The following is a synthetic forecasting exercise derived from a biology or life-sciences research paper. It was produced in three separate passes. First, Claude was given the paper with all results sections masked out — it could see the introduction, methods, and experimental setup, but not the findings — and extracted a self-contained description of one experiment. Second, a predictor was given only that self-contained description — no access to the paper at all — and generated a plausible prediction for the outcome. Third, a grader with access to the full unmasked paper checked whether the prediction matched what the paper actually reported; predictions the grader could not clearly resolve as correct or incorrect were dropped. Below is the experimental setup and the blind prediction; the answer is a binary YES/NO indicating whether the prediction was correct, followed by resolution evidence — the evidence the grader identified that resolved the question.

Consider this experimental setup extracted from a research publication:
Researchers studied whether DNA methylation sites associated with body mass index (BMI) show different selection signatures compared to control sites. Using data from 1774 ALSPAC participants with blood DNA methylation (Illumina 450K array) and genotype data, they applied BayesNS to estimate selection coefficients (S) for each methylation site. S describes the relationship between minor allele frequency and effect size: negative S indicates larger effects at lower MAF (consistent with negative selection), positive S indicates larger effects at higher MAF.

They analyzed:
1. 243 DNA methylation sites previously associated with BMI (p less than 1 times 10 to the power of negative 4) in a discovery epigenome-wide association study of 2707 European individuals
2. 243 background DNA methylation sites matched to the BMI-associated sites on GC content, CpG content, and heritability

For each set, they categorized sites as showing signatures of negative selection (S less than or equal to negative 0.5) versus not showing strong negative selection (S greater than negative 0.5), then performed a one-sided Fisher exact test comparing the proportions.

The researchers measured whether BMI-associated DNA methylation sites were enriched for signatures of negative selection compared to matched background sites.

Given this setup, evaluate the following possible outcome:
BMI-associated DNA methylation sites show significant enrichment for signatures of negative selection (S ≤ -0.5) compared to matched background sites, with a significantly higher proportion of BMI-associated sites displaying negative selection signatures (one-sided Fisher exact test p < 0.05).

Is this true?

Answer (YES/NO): NO